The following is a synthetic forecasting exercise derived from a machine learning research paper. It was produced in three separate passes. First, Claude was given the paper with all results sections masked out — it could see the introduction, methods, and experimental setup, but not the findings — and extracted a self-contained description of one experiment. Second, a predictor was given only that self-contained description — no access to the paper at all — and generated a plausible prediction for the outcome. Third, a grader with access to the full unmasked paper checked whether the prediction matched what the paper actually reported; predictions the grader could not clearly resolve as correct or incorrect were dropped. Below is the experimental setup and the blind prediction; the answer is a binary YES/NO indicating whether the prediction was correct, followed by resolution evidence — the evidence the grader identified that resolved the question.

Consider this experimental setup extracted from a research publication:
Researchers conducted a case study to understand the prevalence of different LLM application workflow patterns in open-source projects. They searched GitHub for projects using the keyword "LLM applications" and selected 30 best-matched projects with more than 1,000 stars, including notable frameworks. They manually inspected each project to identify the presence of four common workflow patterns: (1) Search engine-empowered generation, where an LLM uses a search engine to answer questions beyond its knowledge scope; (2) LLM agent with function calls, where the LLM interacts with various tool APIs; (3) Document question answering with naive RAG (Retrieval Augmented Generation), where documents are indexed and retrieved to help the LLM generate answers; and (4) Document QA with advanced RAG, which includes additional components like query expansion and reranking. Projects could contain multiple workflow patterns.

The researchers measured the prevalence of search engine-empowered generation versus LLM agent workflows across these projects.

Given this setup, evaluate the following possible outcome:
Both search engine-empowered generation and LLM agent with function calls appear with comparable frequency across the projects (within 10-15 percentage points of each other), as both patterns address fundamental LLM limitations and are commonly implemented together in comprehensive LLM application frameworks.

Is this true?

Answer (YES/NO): YES